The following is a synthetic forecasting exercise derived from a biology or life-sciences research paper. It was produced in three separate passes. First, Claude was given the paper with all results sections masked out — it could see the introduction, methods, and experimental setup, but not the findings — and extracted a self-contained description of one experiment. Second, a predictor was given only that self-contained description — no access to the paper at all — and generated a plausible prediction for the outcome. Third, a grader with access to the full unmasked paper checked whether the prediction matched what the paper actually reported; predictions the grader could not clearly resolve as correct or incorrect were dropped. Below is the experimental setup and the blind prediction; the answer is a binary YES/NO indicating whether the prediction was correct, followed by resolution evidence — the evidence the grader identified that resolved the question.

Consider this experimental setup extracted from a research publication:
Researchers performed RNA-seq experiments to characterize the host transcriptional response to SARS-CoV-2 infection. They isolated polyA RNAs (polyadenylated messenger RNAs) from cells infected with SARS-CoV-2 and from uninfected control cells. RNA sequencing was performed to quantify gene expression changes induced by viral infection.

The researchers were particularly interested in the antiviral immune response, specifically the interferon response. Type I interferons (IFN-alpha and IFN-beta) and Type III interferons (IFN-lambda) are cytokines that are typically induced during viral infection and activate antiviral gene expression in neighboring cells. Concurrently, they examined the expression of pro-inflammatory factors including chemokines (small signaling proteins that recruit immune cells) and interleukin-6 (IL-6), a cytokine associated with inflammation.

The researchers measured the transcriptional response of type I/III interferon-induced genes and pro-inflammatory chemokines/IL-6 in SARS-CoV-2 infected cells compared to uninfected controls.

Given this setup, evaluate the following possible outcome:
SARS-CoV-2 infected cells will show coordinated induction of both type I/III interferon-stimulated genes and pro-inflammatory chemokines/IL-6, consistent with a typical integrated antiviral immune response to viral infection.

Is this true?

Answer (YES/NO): NO